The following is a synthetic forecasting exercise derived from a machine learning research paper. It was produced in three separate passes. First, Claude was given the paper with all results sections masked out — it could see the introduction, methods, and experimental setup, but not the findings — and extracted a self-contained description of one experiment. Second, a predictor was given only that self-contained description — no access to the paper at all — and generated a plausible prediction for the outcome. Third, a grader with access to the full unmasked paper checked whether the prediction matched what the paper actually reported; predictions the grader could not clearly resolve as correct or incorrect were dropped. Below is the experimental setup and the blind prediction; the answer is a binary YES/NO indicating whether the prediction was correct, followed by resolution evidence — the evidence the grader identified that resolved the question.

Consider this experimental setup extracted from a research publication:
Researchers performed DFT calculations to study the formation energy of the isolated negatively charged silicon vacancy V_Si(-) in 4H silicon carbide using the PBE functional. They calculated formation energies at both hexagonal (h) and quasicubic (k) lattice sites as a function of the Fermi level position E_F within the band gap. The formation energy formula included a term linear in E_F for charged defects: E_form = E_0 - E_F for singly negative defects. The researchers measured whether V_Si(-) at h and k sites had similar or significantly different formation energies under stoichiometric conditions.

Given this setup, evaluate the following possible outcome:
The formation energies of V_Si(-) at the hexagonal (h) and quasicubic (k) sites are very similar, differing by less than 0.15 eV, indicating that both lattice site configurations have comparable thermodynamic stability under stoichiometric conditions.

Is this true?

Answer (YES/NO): YES